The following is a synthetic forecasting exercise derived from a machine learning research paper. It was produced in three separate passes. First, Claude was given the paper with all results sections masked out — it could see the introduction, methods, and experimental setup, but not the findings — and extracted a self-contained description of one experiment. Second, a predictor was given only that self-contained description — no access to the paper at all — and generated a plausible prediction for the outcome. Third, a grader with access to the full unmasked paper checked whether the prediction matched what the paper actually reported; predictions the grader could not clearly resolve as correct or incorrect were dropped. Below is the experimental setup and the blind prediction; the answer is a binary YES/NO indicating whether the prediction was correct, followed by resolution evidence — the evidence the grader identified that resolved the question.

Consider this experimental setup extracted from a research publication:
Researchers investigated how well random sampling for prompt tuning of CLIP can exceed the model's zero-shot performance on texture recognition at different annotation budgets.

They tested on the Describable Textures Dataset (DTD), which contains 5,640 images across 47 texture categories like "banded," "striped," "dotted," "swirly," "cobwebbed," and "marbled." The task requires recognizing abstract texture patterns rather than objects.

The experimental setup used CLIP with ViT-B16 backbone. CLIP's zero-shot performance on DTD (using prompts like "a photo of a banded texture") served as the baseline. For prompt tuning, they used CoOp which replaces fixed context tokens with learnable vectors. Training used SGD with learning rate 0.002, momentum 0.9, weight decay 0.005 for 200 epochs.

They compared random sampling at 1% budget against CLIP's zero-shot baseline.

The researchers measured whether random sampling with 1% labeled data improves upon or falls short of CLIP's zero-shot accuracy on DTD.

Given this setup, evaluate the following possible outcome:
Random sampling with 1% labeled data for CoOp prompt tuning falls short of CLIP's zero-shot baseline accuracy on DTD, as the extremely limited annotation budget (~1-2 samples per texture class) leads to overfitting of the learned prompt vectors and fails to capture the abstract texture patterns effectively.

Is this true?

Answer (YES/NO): YES